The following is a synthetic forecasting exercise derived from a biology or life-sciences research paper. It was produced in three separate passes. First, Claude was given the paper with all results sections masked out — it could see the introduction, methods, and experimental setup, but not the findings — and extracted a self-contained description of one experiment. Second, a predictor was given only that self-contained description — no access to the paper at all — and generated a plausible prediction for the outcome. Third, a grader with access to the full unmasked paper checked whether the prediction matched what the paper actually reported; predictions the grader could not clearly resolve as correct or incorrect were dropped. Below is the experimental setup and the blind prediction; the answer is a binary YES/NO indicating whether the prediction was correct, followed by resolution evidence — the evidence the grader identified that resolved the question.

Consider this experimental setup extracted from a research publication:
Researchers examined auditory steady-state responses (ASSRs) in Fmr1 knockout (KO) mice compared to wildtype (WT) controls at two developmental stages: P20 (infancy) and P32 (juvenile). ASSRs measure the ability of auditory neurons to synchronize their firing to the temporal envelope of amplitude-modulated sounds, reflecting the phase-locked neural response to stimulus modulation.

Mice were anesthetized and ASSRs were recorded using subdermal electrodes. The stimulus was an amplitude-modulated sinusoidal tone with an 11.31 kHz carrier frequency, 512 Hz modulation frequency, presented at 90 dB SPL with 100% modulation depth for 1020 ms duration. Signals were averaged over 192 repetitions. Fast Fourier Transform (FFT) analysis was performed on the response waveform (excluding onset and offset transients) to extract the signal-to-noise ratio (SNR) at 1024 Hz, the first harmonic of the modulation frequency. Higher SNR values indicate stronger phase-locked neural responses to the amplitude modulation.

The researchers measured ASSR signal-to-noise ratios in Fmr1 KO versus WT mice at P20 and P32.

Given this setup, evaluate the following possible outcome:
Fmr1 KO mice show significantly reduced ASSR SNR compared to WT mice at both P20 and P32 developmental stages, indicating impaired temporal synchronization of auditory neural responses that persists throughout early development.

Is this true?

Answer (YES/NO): NO